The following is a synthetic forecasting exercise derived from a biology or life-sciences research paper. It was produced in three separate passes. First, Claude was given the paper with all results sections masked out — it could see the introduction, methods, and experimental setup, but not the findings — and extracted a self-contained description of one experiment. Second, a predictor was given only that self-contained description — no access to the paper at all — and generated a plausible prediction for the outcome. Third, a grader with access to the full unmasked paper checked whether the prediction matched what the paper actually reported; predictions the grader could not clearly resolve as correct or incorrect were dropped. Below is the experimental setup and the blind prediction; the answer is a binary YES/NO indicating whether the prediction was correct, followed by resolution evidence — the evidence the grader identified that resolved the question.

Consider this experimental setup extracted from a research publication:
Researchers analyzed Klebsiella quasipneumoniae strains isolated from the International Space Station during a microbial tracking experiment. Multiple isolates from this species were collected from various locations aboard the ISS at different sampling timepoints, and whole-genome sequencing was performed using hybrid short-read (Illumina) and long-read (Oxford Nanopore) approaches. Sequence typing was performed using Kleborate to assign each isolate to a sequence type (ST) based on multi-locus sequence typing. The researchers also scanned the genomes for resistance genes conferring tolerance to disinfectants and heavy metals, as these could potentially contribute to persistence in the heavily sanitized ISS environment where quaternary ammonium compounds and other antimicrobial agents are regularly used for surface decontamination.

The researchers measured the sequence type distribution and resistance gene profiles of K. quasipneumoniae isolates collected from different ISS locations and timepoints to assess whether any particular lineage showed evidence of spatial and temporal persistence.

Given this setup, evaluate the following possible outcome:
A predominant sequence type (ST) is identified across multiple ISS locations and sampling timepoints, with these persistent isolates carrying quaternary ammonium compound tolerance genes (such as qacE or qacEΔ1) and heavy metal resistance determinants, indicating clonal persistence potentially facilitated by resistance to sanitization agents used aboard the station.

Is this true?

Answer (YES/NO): YES